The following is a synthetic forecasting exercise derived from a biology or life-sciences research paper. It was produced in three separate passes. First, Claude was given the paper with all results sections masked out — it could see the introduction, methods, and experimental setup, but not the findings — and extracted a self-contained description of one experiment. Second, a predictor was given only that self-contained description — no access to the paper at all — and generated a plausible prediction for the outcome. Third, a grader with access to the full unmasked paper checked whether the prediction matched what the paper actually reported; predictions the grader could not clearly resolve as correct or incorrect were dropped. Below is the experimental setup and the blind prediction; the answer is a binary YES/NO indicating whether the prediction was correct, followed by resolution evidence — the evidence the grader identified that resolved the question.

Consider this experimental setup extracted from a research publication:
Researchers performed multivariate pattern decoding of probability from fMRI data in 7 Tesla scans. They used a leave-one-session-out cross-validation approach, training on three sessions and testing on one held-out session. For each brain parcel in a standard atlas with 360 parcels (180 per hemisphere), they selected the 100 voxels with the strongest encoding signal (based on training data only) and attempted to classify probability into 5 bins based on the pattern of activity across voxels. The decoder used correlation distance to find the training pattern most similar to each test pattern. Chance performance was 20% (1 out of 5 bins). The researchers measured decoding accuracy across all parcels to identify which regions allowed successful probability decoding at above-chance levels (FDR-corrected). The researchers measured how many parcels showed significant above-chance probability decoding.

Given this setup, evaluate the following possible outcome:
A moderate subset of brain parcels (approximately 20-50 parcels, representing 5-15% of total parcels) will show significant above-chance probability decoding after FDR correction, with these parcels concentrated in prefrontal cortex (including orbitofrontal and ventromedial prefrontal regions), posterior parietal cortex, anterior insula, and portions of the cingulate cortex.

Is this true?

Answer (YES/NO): NO